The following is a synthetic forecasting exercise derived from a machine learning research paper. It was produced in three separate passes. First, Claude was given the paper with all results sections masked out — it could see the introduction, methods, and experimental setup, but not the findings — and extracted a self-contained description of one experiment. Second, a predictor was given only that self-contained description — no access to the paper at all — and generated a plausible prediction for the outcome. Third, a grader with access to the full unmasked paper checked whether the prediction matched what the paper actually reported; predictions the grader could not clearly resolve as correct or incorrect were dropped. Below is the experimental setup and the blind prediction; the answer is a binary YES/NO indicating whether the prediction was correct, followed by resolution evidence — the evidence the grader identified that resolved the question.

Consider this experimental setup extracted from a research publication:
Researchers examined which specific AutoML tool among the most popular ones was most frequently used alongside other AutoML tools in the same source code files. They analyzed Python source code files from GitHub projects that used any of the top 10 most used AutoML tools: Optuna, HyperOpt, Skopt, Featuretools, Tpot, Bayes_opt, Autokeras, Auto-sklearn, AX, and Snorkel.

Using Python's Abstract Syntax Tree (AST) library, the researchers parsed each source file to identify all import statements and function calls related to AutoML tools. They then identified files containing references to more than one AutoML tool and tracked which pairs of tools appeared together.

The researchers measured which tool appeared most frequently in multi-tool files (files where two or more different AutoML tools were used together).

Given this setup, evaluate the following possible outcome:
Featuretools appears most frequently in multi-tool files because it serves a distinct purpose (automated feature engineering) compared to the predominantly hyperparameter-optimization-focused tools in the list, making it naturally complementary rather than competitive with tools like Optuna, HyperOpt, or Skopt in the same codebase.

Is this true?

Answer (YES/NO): NO